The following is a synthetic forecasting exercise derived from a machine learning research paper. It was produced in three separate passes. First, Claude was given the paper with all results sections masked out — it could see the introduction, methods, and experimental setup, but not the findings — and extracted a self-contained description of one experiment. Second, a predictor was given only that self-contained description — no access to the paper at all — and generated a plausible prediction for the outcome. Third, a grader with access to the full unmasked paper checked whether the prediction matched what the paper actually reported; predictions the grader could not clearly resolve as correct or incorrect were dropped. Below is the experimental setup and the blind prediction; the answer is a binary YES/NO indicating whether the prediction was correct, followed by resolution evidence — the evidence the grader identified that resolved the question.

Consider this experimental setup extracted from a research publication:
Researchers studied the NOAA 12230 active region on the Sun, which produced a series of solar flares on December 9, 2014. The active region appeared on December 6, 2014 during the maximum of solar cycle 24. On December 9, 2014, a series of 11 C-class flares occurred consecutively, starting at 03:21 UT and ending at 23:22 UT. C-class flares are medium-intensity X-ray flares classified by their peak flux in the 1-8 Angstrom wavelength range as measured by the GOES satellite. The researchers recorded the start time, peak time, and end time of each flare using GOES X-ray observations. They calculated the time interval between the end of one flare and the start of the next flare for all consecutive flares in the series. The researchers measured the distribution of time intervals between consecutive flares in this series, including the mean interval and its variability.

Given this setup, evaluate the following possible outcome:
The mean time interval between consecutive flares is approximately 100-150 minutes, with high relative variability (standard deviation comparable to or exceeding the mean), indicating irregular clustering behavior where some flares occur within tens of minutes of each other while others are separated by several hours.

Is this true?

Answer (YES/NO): NO